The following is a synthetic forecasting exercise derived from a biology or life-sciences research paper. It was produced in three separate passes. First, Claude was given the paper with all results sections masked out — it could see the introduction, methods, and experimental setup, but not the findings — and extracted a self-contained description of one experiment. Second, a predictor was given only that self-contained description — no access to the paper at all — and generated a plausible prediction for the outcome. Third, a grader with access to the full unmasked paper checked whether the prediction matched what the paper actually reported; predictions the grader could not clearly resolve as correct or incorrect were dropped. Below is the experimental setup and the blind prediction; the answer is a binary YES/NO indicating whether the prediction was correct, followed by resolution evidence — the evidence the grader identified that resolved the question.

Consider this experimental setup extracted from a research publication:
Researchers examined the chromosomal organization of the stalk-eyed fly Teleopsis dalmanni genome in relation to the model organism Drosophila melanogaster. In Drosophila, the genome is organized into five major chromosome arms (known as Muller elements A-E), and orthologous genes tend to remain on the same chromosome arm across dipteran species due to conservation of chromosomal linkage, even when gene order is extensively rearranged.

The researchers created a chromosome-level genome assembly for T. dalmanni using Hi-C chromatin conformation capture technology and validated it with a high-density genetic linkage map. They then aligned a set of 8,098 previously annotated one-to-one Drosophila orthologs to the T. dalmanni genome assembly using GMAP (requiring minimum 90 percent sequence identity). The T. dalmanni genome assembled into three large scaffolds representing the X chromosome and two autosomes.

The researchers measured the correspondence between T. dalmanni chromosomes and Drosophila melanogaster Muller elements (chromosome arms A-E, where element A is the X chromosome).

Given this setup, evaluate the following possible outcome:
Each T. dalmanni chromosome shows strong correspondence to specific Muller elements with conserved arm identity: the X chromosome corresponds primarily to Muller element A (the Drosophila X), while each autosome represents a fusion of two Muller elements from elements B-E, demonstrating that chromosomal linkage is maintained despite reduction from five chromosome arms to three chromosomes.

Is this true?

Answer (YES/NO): NO